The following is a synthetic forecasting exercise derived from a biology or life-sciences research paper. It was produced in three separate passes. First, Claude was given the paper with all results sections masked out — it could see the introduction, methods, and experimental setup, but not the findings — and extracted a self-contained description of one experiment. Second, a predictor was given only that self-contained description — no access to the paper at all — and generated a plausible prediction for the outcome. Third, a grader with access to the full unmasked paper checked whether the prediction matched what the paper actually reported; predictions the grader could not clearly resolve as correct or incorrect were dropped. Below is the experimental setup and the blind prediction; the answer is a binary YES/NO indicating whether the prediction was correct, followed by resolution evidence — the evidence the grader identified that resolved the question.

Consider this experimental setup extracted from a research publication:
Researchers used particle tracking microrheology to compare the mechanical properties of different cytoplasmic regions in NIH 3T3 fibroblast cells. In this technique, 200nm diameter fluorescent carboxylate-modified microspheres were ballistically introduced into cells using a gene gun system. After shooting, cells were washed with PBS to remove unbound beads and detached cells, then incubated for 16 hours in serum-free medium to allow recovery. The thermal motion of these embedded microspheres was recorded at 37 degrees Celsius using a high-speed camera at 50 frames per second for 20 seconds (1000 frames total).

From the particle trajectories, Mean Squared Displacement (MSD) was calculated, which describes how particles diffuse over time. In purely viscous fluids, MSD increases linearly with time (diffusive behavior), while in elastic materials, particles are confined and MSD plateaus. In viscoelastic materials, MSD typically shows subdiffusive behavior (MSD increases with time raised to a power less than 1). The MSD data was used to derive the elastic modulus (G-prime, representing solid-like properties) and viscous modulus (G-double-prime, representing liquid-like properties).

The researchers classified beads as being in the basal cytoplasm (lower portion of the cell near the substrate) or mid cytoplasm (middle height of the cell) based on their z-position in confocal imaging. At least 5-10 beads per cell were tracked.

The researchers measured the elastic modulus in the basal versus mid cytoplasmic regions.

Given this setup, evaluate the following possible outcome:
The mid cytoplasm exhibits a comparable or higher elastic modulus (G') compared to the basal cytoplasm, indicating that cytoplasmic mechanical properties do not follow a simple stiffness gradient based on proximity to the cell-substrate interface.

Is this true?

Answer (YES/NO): NO